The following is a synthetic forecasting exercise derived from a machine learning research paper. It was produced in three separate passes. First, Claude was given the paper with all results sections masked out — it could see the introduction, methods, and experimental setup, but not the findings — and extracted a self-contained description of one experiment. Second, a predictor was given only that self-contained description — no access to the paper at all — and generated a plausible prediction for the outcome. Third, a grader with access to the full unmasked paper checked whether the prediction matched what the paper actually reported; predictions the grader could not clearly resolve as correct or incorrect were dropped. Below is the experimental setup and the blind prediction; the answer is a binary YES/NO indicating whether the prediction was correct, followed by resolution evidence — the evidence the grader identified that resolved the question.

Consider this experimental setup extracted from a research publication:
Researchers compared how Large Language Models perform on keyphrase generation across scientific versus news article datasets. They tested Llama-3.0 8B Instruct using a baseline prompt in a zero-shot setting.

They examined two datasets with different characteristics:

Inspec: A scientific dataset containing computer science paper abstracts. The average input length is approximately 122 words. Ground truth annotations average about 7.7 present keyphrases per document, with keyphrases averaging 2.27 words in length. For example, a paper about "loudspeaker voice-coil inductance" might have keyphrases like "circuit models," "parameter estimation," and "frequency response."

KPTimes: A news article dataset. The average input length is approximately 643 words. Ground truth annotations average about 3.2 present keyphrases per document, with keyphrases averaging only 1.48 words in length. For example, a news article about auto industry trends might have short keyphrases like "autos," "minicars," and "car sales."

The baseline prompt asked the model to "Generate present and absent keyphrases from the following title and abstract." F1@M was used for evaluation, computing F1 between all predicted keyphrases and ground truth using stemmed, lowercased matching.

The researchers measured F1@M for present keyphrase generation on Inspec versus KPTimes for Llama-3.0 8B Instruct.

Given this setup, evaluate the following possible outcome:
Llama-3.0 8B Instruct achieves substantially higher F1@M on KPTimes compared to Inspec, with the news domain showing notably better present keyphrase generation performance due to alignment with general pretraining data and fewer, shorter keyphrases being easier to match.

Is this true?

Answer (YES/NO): NO